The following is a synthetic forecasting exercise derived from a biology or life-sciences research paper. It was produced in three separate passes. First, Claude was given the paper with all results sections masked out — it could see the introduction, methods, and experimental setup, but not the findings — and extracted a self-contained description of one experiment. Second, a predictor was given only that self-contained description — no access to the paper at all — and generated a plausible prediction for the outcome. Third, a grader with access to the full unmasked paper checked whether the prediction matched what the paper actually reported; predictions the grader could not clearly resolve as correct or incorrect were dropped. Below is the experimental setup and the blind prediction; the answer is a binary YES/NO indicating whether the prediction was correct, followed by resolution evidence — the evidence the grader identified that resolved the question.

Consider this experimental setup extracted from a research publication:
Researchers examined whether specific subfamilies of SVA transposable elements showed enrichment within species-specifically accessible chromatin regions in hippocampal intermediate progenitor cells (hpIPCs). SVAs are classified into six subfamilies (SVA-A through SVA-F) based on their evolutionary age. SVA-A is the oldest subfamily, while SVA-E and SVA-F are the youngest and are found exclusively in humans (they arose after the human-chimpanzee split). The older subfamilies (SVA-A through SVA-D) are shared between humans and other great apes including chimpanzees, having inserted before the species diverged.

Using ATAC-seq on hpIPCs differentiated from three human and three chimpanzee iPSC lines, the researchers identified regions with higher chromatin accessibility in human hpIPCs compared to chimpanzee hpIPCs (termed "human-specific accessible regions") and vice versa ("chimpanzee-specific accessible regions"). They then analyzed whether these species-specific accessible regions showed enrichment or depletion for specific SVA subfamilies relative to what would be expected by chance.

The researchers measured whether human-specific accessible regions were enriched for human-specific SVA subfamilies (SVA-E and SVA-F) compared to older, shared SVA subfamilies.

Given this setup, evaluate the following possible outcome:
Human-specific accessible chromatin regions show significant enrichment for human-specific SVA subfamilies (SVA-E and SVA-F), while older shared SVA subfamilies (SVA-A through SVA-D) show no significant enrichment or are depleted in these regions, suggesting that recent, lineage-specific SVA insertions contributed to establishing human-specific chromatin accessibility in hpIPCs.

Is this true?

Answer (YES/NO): NO